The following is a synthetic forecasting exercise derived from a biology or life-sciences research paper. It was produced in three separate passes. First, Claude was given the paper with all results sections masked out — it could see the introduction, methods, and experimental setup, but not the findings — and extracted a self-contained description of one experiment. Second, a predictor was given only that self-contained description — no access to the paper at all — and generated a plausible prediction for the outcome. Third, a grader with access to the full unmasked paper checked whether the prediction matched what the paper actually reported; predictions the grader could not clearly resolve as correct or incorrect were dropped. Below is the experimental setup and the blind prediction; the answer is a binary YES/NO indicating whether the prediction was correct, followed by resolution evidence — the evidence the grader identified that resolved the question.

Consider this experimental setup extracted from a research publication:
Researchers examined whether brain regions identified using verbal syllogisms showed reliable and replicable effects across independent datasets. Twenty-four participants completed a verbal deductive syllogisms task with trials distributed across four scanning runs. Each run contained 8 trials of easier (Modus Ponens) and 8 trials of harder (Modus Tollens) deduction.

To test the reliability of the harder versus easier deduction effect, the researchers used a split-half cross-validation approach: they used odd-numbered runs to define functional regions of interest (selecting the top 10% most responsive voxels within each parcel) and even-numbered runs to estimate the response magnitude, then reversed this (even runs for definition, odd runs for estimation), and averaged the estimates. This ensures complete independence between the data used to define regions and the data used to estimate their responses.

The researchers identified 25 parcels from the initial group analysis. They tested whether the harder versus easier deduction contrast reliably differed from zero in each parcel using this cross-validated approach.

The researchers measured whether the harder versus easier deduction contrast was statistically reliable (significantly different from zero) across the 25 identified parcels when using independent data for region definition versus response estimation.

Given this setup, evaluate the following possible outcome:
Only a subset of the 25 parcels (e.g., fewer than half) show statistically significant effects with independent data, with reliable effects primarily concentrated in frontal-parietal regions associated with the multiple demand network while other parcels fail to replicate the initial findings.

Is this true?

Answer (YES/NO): NO